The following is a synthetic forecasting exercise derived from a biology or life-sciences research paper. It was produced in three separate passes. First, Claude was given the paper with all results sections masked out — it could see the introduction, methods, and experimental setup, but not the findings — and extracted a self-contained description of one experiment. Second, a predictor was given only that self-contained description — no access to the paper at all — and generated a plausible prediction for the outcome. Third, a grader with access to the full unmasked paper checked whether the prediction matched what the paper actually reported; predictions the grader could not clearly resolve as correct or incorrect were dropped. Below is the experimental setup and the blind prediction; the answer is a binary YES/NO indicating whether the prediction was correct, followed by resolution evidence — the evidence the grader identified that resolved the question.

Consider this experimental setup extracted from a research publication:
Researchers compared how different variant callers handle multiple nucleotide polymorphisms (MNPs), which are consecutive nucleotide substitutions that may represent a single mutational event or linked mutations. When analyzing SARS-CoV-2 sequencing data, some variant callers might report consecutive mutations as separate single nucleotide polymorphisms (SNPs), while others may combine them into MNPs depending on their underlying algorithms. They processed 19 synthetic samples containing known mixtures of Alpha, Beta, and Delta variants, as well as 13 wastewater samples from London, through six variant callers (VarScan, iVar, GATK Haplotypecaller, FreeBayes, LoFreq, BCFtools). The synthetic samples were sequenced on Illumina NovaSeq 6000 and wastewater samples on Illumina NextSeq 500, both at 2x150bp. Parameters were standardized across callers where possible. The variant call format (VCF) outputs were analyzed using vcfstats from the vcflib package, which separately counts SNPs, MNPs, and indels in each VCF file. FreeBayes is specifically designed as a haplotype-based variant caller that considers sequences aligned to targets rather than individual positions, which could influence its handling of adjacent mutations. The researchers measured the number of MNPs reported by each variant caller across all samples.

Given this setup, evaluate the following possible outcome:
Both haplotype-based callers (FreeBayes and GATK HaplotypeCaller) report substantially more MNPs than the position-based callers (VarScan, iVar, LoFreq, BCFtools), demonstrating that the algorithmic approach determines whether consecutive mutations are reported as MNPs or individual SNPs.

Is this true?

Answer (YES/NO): NO